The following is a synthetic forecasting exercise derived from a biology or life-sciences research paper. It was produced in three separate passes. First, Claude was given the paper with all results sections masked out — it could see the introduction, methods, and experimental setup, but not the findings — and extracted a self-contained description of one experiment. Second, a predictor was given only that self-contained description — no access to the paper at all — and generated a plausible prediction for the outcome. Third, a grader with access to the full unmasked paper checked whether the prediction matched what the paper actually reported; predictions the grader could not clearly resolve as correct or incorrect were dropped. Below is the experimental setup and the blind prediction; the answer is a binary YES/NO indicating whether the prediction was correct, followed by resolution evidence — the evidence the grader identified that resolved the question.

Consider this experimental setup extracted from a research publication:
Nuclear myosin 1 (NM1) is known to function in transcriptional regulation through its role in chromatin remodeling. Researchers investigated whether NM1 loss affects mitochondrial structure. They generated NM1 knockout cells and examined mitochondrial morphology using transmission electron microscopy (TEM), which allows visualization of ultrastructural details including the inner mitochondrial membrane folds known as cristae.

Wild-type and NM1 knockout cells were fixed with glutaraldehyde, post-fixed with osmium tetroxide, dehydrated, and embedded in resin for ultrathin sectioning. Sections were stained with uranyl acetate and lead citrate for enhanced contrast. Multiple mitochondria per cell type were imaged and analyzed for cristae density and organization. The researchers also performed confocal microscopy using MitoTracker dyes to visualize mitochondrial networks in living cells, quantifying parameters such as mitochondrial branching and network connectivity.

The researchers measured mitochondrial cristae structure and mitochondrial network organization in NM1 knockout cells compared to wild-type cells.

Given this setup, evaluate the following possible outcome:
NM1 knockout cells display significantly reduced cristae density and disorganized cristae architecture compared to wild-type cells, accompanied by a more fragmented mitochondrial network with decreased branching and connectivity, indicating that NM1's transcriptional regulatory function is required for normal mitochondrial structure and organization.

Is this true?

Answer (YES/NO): YES